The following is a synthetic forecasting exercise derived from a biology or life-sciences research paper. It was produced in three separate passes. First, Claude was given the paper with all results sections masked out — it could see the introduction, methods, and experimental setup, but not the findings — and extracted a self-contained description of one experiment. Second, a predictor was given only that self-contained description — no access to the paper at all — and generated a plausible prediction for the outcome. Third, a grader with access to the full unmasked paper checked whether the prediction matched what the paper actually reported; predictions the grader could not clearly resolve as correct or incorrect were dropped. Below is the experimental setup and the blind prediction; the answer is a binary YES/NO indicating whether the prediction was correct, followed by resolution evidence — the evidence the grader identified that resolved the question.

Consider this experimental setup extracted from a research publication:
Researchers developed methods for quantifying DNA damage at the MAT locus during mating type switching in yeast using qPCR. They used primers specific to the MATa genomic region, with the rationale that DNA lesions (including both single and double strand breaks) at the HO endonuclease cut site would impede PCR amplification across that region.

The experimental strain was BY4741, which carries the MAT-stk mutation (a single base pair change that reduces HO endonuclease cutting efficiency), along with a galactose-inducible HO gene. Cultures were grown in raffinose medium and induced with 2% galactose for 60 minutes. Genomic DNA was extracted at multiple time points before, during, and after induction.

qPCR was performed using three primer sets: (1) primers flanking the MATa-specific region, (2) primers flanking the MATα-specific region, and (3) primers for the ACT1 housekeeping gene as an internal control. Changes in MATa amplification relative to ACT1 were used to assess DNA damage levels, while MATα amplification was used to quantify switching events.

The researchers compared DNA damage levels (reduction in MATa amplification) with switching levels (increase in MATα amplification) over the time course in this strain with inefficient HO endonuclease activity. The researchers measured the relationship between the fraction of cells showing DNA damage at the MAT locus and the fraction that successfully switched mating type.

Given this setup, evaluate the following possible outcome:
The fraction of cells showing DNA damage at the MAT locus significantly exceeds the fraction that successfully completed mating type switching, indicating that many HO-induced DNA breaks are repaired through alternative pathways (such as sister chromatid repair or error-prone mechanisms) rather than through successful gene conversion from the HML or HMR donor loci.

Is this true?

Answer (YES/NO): YES